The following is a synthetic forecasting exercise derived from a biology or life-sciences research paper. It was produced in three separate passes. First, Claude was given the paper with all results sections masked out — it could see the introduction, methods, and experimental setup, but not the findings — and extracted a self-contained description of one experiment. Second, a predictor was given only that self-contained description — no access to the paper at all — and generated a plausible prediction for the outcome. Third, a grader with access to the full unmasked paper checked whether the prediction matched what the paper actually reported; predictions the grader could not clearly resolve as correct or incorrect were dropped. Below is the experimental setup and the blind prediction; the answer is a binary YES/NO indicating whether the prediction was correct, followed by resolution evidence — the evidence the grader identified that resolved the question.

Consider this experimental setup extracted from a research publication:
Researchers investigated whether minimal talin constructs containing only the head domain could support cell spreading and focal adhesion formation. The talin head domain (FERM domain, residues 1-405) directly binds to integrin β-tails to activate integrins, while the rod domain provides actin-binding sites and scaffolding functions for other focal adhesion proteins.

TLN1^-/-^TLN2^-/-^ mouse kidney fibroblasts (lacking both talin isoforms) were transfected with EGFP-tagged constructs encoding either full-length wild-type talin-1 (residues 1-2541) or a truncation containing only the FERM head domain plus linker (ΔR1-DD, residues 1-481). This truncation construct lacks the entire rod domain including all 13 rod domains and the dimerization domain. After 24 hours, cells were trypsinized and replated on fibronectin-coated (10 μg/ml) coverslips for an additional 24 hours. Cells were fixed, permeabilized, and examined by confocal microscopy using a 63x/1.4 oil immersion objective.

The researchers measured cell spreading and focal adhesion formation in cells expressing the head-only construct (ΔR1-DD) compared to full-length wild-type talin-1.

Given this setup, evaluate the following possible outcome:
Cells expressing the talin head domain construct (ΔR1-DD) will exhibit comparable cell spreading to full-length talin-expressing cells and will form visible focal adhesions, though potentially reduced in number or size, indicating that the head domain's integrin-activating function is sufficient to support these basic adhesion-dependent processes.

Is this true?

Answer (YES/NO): NO